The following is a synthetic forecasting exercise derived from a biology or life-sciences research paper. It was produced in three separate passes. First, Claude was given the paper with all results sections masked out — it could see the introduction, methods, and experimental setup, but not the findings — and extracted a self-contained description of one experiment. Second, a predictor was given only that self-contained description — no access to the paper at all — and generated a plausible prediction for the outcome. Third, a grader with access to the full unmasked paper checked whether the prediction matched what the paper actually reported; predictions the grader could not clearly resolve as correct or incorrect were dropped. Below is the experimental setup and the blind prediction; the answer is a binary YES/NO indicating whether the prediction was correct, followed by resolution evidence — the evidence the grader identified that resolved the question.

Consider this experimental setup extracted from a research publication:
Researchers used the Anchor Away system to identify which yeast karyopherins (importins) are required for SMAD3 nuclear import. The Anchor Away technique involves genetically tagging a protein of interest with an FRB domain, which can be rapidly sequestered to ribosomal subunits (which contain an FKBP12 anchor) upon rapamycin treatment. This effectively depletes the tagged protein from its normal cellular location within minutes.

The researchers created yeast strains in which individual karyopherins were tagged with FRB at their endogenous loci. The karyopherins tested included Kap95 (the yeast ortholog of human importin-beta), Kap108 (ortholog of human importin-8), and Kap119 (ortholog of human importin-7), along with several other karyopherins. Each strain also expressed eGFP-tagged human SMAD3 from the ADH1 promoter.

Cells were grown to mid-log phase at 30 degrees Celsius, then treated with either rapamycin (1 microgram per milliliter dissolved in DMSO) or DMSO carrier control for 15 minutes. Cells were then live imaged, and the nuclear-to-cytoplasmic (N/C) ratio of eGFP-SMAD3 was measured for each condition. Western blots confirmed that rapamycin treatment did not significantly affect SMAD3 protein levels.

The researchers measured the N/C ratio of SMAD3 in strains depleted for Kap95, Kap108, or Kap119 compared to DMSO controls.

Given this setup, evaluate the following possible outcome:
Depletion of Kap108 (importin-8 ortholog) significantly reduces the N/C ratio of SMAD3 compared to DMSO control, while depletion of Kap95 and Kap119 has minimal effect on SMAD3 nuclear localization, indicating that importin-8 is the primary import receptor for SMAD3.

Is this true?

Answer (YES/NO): NO